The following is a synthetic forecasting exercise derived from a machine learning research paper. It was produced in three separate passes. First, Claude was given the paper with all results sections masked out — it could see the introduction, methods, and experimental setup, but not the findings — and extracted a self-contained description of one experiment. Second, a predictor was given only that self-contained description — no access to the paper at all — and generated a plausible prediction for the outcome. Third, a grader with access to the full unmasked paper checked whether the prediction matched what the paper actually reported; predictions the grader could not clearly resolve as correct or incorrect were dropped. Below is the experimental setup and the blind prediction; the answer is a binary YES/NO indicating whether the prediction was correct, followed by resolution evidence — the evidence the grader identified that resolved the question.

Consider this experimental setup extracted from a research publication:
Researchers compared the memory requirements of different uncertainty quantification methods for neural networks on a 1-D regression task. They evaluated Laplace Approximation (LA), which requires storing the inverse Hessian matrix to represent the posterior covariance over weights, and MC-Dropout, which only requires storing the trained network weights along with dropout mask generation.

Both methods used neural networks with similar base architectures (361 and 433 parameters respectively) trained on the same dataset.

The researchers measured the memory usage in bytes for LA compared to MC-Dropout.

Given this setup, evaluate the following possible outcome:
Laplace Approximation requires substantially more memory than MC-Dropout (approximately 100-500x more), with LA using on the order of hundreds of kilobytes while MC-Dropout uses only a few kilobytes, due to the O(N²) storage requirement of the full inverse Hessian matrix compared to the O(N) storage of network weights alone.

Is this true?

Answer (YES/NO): YES